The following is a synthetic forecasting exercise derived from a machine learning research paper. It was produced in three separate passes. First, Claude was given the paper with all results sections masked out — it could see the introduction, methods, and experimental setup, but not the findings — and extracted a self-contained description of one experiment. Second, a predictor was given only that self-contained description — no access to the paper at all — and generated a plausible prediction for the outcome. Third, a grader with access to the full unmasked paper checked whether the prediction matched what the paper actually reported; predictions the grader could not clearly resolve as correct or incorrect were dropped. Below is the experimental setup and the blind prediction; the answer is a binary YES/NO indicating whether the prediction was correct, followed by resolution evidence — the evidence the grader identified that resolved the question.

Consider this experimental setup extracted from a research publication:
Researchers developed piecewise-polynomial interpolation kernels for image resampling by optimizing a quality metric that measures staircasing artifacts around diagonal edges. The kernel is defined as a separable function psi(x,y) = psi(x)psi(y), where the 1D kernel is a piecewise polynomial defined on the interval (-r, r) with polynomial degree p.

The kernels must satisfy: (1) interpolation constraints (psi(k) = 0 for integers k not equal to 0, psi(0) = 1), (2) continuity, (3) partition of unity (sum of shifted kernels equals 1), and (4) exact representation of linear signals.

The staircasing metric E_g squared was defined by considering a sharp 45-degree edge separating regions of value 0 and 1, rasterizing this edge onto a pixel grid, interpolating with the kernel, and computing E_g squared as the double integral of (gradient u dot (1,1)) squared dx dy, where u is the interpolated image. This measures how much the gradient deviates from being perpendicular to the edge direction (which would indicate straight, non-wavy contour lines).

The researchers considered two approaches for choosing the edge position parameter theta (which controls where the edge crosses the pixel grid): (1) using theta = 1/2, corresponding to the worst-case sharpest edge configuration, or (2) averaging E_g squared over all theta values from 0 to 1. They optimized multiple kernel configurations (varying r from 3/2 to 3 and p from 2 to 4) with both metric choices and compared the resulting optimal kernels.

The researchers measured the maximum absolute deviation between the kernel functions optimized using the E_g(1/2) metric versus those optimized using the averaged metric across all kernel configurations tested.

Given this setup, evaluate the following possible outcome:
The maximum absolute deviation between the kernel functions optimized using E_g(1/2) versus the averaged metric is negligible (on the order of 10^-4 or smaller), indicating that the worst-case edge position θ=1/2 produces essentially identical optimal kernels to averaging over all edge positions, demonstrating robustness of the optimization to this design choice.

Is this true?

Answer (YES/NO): NO